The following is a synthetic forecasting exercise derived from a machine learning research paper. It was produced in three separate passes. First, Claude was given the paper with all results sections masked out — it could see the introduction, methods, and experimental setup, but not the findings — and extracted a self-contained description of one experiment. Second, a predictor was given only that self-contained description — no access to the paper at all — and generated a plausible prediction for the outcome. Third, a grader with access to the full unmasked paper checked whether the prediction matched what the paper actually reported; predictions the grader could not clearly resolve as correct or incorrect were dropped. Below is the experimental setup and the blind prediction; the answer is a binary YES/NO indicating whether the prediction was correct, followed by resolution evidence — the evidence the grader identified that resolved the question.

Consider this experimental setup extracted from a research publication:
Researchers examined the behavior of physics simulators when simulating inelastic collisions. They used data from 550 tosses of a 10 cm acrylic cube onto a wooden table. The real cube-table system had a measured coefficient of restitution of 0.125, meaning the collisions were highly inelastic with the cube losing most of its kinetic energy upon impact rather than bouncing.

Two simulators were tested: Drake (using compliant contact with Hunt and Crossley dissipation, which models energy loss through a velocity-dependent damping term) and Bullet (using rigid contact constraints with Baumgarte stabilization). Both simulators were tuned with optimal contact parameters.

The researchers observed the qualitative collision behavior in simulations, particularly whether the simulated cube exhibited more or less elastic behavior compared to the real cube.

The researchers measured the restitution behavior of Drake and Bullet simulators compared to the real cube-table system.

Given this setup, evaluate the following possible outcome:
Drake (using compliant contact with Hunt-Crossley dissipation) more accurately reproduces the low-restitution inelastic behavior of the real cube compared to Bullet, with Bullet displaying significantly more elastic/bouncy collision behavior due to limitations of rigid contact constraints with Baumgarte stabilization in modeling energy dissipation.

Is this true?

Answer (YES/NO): NO